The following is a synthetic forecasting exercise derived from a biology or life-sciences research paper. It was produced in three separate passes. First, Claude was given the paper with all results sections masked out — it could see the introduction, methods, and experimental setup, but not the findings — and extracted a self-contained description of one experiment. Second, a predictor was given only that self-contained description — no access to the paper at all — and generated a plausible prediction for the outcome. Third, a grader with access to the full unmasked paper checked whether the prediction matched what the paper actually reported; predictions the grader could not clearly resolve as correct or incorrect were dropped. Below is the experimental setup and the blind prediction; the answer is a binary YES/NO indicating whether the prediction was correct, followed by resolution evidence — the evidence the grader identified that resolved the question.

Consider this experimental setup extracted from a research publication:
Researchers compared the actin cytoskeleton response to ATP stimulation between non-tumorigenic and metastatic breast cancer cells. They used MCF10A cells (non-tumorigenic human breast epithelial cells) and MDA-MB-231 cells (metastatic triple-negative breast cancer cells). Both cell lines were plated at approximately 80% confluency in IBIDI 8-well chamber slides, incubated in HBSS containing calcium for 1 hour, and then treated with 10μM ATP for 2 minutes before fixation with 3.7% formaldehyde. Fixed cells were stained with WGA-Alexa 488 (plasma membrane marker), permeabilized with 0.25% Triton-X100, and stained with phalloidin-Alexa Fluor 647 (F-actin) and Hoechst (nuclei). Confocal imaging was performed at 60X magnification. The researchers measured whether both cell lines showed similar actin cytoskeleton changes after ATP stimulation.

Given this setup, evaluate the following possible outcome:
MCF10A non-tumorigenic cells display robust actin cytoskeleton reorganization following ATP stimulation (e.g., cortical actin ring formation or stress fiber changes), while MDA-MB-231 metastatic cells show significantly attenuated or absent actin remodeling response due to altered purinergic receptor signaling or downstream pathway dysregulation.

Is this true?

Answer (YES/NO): YES